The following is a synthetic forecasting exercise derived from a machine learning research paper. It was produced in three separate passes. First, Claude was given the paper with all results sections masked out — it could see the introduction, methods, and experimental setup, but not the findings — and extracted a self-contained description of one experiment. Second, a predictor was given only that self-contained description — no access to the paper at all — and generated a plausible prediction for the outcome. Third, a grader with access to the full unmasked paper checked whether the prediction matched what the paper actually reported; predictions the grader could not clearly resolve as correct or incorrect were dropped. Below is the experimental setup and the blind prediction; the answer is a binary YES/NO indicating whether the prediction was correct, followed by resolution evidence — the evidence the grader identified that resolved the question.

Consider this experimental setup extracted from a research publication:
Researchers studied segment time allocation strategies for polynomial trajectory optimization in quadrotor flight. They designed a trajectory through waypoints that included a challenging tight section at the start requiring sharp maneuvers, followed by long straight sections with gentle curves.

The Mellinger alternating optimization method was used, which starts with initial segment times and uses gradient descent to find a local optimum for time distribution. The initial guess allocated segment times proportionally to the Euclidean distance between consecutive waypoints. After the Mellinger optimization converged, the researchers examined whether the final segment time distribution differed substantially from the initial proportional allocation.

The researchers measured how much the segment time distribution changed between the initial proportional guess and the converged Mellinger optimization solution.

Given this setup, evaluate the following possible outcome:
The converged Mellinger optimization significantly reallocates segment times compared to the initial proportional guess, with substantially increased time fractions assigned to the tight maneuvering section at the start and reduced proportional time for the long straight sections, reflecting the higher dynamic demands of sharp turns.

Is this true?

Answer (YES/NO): NO